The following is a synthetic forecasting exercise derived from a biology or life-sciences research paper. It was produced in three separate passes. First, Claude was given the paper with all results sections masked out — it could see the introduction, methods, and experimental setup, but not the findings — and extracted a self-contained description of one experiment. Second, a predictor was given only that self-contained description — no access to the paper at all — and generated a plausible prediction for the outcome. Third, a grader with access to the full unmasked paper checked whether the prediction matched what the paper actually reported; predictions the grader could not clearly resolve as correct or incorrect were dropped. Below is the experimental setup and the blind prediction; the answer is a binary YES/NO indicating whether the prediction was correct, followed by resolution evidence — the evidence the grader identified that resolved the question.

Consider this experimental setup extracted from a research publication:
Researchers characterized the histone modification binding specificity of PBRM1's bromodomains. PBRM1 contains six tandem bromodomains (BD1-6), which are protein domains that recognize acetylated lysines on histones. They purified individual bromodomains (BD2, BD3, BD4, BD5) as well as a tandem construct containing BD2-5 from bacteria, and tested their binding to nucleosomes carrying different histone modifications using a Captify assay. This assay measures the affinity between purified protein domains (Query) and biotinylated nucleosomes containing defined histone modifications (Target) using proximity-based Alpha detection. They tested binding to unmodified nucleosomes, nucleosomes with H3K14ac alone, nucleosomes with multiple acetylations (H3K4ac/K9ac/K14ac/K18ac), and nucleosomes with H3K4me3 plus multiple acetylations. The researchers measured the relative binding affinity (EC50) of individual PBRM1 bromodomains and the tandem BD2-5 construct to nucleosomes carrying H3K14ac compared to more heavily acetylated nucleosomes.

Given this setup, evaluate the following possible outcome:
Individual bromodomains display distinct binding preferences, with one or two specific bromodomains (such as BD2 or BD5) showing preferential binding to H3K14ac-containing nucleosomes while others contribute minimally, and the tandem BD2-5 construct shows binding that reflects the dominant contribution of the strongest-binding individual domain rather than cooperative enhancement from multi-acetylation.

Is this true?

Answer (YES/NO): NO